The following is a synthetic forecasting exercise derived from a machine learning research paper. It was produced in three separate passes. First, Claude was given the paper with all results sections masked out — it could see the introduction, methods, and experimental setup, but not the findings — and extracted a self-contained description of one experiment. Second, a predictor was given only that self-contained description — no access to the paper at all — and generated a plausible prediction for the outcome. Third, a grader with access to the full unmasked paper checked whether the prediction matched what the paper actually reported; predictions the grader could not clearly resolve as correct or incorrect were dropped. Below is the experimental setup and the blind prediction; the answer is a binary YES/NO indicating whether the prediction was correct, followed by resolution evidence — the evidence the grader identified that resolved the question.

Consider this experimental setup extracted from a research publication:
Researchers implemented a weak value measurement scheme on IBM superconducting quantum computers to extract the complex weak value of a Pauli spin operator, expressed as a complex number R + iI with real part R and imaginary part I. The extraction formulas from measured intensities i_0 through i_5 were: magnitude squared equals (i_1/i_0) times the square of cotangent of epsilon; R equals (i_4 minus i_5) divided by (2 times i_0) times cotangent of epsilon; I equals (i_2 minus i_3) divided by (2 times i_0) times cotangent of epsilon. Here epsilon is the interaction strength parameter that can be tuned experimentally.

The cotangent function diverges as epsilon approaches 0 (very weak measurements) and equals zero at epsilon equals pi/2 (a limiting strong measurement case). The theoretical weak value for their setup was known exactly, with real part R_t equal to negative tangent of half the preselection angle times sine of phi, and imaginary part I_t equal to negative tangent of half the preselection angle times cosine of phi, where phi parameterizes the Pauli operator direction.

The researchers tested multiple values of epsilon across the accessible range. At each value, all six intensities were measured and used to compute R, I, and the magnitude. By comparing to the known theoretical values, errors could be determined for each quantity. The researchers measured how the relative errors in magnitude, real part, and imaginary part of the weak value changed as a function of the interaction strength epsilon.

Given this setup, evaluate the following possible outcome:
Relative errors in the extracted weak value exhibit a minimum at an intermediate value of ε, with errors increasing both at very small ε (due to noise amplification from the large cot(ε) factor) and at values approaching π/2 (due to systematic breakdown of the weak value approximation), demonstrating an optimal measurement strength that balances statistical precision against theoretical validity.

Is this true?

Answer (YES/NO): NO